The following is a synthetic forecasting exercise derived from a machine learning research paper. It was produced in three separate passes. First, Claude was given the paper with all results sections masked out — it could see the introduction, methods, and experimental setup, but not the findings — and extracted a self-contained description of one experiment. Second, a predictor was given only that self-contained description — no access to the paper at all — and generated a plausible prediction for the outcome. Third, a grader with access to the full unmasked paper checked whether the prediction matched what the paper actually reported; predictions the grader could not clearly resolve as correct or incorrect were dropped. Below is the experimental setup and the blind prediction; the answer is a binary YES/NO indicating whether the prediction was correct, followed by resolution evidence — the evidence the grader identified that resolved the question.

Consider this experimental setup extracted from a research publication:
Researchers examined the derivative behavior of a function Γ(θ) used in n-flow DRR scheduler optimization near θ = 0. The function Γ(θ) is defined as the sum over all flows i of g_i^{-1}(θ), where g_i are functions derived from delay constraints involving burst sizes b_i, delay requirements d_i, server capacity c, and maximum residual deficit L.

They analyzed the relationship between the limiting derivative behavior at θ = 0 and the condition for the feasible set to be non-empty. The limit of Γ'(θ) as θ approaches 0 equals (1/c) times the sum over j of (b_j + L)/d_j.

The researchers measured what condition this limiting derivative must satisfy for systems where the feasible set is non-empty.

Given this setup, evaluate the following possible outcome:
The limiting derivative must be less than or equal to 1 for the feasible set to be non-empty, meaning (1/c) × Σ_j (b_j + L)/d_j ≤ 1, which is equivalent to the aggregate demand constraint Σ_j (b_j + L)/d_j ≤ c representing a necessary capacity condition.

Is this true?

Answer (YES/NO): YES